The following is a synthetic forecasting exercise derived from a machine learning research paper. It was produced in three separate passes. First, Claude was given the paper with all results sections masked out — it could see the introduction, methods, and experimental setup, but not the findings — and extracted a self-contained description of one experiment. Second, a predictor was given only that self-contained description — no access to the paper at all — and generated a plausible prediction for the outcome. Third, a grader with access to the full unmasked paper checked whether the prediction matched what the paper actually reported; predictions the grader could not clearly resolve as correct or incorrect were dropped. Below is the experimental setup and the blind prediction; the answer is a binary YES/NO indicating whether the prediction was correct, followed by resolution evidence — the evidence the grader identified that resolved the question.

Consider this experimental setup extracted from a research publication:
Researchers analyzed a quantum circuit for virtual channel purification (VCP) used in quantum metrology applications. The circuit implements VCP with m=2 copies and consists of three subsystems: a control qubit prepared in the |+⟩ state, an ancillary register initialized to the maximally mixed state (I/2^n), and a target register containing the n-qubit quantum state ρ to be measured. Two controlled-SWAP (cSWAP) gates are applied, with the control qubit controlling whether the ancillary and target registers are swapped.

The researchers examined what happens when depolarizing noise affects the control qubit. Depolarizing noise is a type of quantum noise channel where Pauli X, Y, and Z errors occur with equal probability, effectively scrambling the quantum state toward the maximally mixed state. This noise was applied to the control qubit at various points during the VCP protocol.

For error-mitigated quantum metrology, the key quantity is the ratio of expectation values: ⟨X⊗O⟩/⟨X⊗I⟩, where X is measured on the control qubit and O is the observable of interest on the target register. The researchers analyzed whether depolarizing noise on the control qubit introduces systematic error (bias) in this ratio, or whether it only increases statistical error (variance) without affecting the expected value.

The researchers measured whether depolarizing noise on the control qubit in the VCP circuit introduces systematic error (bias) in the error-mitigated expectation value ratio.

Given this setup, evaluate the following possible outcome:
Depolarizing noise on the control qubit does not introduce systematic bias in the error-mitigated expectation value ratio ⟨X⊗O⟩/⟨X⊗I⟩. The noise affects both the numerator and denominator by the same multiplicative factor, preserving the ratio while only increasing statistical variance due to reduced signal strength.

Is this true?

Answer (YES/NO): YES